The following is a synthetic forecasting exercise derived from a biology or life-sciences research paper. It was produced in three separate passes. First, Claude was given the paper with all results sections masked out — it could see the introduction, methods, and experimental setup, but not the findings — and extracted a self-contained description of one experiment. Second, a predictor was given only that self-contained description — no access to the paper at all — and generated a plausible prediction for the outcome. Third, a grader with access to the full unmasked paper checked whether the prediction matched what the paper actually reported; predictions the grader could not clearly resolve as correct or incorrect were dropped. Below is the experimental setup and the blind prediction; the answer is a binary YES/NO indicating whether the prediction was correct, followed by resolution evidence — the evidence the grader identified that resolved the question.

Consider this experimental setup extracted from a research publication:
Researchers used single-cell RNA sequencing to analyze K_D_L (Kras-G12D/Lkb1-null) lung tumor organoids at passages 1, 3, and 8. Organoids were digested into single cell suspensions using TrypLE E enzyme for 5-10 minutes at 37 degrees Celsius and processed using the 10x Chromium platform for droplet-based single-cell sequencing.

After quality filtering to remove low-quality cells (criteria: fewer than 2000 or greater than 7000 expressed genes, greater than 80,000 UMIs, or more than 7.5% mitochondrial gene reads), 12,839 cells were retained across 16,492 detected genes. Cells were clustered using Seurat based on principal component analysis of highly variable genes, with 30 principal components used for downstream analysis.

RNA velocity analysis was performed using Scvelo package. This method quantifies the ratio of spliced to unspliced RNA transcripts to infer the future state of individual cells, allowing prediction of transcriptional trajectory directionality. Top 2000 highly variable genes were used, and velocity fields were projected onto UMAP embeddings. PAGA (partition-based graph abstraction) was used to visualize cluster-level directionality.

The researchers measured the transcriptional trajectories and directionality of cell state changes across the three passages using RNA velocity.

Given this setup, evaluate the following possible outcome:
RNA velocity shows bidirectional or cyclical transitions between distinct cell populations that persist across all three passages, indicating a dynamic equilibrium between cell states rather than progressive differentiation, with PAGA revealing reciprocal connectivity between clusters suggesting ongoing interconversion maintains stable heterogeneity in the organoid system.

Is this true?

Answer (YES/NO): NO